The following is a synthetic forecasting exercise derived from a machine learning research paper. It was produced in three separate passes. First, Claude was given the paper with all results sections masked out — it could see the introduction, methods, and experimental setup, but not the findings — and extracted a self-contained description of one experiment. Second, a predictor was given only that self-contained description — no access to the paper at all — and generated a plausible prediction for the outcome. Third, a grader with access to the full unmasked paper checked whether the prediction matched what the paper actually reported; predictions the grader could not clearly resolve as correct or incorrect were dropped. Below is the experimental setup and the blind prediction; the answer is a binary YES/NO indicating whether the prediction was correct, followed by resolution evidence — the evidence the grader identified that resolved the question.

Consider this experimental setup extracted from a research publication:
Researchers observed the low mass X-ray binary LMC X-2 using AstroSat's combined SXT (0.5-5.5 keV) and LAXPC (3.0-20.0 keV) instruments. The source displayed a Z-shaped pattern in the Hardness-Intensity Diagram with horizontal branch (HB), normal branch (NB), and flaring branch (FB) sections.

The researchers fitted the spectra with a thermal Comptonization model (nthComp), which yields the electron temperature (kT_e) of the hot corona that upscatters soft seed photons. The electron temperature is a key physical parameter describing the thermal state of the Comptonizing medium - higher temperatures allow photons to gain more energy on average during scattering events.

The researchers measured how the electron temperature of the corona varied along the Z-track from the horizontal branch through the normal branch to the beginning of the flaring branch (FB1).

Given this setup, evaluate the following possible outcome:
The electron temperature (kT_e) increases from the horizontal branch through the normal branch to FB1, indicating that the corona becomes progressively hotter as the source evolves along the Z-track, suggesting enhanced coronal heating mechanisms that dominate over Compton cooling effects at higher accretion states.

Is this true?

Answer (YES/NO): NO